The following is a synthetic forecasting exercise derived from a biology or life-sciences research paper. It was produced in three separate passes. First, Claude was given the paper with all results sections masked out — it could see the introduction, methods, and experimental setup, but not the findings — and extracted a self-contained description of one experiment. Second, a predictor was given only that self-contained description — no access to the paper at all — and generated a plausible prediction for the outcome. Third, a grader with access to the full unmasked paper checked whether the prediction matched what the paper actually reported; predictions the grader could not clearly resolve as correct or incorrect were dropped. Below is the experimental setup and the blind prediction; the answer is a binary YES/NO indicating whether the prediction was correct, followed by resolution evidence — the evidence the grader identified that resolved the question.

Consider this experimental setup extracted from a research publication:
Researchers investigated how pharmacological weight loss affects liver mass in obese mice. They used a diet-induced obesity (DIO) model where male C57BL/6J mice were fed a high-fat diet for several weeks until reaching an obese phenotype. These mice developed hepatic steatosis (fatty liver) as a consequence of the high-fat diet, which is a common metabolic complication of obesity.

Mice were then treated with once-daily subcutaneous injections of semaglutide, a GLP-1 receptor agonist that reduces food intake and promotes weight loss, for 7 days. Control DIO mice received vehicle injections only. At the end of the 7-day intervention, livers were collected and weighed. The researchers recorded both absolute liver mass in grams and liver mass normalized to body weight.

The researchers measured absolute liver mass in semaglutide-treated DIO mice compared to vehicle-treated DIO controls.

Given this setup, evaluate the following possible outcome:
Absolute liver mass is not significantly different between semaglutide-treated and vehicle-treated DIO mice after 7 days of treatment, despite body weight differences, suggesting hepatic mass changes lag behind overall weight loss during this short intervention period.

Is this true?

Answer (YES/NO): NO